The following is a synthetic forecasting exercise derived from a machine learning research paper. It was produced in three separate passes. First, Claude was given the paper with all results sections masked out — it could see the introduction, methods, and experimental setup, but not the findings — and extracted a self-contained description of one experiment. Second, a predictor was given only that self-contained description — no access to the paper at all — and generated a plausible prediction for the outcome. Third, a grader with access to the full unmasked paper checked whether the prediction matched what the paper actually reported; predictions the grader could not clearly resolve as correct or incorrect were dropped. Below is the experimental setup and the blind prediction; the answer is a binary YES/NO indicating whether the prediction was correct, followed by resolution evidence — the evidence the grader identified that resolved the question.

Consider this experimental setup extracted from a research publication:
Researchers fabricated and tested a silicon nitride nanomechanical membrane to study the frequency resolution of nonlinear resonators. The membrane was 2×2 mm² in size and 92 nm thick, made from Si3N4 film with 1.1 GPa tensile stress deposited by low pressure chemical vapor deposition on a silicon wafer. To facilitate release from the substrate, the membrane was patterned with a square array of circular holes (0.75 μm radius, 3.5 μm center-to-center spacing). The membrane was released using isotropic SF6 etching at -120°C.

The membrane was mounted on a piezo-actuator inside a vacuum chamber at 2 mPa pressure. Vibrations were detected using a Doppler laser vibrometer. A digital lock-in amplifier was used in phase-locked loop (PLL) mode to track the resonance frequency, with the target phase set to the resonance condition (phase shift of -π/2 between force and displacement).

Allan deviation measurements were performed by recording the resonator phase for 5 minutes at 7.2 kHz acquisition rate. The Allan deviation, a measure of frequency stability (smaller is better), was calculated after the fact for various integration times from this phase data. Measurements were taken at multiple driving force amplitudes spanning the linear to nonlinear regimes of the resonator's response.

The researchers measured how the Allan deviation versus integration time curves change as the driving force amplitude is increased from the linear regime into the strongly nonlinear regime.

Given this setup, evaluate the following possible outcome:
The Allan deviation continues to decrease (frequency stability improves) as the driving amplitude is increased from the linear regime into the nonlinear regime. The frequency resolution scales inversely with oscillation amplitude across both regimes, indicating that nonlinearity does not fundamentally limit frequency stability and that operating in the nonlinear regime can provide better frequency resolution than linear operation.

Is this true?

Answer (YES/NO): NO